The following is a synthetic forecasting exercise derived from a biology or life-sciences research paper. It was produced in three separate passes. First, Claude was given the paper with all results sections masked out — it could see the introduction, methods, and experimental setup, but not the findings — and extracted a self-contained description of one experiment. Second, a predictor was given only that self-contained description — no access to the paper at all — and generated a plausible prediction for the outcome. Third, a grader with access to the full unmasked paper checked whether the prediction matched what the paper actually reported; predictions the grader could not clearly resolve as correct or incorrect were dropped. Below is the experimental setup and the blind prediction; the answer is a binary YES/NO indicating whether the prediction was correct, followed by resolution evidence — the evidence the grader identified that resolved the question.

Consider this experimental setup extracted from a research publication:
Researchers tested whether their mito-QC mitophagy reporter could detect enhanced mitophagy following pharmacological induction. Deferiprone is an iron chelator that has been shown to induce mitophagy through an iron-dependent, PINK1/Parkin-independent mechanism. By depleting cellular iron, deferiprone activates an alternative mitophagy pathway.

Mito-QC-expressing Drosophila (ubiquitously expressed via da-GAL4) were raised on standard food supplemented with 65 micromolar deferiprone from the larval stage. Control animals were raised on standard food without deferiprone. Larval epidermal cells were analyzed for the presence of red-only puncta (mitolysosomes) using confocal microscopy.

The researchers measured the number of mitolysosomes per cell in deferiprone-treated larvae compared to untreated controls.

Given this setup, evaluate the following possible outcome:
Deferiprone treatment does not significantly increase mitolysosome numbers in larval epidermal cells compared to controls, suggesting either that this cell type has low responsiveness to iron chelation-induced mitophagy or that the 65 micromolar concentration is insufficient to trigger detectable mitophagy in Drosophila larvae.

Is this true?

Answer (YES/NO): NO